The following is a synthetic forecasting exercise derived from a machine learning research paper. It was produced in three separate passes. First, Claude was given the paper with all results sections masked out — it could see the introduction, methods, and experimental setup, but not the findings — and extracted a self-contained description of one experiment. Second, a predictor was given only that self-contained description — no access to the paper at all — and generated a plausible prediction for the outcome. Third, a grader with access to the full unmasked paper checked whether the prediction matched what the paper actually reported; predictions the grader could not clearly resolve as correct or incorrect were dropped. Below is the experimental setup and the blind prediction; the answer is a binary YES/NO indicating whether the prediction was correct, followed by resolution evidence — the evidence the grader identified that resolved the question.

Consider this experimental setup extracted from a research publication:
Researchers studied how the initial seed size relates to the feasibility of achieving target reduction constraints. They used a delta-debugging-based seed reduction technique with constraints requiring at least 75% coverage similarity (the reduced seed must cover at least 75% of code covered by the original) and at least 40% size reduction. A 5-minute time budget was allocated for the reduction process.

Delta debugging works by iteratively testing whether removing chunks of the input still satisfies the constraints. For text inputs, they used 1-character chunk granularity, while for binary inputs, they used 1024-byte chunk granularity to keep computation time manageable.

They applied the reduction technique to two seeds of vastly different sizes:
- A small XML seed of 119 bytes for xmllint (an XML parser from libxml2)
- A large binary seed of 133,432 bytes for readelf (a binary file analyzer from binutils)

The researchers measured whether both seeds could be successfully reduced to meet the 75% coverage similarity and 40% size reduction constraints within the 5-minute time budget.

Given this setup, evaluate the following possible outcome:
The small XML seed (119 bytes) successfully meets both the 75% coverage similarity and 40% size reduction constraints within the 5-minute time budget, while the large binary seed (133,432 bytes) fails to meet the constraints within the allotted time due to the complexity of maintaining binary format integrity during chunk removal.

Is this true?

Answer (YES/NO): NO